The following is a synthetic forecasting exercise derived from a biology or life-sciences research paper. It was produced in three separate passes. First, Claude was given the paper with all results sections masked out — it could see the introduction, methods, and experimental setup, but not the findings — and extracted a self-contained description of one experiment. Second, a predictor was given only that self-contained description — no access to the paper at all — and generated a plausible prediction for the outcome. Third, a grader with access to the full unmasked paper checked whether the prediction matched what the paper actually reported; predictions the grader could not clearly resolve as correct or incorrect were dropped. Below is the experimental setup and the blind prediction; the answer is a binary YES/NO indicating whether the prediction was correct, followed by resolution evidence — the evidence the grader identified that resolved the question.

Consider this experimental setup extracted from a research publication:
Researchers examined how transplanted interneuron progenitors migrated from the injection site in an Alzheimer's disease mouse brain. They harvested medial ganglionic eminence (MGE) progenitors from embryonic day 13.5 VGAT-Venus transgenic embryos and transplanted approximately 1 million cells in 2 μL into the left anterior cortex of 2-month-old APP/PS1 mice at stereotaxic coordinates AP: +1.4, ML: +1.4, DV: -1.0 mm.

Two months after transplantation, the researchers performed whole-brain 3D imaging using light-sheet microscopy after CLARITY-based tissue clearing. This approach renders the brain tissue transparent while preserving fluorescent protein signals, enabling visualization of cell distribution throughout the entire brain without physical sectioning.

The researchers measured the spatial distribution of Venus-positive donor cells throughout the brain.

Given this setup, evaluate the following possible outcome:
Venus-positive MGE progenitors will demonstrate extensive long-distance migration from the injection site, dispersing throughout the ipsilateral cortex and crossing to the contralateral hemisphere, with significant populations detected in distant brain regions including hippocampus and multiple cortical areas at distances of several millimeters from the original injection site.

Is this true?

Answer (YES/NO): NO